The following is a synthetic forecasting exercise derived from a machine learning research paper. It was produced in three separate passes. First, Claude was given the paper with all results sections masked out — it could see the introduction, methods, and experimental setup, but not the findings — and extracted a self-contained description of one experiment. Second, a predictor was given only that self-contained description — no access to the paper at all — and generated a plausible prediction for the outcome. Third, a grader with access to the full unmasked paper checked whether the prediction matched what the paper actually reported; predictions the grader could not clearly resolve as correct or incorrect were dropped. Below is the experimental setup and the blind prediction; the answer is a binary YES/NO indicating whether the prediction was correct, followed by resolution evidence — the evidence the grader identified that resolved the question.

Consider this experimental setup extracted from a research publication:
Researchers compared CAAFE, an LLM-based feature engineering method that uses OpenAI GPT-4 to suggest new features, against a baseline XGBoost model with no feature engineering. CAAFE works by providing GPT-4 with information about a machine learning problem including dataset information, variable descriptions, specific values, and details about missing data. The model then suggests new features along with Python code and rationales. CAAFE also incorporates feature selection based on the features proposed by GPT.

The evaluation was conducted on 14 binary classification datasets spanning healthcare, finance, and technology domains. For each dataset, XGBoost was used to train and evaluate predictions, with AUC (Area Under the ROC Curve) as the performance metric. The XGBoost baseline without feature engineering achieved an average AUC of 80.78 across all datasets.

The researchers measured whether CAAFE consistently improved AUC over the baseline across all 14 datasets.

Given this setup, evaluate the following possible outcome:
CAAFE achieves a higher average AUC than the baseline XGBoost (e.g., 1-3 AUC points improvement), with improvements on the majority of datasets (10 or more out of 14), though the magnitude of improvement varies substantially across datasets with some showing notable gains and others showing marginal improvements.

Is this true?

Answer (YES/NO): NO